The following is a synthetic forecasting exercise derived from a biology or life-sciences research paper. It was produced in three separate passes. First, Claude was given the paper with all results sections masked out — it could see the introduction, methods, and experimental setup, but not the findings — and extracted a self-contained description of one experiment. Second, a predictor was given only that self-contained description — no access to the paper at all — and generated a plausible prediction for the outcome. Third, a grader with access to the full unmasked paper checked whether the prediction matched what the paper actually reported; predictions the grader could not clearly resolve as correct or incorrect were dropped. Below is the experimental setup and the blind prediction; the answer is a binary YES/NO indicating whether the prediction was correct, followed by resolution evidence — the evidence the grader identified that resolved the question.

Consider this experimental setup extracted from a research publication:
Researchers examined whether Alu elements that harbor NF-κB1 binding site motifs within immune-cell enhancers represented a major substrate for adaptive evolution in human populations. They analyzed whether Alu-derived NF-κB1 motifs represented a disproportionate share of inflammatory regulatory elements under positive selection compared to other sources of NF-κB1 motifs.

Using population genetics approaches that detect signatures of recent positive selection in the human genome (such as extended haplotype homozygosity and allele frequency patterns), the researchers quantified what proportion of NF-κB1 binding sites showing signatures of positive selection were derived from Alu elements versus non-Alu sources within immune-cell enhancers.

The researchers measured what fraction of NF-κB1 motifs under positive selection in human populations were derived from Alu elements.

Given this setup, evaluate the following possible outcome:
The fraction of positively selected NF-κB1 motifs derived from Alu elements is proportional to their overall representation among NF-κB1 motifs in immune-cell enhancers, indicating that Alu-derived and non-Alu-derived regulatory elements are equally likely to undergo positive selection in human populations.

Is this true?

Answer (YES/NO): YES